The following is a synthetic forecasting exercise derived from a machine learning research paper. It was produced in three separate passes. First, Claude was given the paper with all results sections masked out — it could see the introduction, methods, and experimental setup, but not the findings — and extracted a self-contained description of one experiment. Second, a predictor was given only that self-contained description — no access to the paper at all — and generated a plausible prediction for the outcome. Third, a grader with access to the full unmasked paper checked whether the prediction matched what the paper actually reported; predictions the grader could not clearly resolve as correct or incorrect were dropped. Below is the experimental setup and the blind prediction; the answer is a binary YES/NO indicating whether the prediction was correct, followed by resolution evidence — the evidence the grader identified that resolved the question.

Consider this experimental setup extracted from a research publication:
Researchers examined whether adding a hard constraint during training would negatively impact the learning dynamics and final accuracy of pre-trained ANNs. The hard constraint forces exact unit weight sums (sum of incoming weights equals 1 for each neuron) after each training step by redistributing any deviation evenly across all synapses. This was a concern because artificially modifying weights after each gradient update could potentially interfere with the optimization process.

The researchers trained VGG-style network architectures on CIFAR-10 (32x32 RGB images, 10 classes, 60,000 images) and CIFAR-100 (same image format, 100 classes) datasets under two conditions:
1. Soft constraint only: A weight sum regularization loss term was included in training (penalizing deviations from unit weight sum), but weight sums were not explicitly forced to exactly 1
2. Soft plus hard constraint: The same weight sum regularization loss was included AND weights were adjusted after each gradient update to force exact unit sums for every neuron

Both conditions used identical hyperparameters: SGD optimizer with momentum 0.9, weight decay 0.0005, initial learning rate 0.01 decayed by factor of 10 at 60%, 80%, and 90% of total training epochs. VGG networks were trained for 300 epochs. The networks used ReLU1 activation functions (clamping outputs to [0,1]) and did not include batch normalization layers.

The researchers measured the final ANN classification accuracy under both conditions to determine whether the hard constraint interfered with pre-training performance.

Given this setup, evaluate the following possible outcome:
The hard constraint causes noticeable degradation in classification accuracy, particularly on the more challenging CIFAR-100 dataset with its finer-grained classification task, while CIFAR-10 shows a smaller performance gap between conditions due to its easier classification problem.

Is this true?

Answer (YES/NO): NO